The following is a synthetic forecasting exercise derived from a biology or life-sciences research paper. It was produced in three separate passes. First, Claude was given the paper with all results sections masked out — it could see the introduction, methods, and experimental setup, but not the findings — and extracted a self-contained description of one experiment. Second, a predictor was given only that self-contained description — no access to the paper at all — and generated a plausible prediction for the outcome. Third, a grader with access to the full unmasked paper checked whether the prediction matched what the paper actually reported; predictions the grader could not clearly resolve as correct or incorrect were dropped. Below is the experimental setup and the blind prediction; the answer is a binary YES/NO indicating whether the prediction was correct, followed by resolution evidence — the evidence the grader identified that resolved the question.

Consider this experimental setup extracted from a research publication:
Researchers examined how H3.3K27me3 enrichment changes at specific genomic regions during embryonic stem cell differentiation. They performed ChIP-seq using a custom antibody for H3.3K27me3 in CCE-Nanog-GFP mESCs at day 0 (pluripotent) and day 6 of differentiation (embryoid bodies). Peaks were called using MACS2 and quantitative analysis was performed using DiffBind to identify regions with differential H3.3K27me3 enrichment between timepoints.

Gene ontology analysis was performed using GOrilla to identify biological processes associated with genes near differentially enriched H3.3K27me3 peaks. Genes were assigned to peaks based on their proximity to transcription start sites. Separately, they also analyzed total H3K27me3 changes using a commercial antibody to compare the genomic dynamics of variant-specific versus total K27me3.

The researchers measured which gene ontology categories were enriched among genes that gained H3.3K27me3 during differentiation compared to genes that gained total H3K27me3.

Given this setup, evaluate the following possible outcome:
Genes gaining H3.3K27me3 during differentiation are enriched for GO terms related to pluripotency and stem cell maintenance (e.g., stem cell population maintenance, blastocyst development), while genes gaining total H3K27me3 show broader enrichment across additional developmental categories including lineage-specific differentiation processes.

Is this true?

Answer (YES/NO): NO